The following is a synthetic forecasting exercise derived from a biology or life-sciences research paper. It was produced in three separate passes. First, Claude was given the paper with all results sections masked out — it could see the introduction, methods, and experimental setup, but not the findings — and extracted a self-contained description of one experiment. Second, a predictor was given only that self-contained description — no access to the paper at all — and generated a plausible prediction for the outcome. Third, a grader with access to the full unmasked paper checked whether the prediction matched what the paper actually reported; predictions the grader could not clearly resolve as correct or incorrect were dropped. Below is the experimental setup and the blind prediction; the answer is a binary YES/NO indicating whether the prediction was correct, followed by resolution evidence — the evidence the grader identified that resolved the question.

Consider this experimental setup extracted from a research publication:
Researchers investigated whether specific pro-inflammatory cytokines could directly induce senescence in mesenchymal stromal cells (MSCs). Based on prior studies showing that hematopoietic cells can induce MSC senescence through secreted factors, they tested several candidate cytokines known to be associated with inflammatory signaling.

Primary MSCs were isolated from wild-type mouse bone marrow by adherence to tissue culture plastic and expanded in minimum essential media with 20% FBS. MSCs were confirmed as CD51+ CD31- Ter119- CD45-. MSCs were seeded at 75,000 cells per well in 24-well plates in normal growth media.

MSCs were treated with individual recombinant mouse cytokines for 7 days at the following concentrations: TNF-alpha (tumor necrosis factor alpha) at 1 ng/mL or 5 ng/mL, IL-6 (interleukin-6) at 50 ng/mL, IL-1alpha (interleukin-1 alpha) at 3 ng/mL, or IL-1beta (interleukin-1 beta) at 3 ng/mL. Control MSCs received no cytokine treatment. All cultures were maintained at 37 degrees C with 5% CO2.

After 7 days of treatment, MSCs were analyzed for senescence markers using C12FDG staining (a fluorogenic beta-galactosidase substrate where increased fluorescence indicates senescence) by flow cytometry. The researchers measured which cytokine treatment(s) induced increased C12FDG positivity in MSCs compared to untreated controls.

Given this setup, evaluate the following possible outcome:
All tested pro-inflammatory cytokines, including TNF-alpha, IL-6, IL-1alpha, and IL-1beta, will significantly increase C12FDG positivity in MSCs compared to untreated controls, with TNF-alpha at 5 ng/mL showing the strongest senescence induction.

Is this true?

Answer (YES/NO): NO